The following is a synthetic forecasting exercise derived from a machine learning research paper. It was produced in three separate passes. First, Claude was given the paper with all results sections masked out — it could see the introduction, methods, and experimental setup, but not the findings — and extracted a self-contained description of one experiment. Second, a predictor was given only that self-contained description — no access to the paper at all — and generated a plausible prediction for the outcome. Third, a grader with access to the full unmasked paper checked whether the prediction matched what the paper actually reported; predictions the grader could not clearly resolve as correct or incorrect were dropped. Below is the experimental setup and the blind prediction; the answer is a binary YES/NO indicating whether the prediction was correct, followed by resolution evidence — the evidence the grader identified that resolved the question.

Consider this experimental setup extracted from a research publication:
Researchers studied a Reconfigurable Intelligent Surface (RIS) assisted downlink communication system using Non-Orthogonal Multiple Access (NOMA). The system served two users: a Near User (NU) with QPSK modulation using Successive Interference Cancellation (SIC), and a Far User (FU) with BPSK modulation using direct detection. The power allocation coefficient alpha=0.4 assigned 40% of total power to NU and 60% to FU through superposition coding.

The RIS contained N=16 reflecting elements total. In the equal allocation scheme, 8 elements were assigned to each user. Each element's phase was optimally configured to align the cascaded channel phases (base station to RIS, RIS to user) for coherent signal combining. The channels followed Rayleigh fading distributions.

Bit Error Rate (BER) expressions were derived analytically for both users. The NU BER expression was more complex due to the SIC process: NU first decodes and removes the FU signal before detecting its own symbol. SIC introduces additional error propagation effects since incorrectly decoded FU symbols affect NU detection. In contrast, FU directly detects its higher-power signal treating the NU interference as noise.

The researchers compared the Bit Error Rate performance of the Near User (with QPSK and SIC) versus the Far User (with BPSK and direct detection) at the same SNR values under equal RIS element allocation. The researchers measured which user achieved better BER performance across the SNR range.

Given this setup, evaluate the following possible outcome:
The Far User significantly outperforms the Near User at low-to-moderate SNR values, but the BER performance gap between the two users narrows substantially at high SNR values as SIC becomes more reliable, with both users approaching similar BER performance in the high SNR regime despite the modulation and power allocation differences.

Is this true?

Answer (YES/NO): NO